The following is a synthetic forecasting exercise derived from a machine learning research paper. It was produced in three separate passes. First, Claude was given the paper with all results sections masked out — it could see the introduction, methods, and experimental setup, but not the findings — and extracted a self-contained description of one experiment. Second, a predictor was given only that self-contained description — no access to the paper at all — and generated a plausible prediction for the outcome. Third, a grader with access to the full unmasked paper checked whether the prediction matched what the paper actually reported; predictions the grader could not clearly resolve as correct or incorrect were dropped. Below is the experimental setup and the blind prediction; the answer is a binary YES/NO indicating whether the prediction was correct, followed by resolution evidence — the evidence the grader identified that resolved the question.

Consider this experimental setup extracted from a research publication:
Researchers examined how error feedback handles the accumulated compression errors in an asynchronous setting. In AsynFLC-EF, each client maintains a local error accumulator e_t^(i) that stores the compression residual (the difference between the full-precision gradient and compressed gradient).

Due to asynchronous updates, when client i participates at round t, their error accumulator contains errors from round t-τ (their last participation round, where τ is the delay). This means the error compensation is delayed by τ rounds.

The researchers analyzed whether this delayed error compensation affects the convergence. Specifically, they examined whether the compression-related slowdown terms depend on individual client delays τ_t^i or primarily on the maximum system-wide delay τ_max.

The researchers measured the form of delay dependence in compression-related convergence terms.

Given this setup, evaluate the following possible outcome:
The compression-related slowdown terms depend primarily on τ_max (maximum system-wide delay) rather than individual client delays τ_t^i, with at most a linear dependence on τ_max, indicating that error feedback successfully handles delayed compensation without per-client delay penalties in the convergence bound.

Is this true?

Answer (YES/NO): NO